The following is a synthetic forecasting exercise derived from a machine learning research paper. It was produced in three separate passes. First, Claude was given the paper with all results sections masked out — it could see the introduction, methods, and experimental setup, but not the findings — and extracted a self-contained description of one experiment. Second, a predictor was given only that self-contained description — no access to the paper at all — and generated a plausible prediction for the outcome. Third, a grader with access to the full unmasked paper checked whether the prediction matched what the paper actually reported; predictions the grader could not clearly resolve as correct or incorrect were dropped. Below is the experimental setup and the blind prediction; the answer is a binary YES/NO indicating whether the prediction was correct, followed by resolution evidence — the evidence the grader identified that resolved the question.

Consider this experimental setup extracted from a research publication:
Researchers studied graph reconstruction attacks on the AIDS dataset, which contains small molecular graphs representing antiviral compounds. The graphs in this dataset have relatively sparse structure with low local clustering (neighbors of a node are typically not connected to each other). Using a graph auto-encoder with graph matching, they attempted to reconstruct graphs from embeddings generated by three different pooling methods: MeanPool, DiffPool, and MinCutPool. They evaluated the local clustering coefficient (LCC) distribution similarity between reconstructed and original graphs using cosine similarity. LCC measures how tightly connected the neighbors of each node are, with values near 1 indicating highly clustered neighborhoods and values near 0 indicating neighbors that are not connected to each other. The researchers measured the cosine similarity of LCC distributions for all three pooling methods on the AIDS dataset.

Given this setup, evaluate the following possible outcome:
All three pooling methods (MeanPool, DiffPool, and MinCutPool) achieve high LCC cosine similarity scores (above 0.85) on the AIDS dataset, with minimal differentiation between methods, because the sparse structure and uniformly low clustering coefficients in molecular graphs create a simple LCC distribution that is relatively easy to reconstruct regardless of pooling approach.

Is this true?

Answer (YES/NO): YES